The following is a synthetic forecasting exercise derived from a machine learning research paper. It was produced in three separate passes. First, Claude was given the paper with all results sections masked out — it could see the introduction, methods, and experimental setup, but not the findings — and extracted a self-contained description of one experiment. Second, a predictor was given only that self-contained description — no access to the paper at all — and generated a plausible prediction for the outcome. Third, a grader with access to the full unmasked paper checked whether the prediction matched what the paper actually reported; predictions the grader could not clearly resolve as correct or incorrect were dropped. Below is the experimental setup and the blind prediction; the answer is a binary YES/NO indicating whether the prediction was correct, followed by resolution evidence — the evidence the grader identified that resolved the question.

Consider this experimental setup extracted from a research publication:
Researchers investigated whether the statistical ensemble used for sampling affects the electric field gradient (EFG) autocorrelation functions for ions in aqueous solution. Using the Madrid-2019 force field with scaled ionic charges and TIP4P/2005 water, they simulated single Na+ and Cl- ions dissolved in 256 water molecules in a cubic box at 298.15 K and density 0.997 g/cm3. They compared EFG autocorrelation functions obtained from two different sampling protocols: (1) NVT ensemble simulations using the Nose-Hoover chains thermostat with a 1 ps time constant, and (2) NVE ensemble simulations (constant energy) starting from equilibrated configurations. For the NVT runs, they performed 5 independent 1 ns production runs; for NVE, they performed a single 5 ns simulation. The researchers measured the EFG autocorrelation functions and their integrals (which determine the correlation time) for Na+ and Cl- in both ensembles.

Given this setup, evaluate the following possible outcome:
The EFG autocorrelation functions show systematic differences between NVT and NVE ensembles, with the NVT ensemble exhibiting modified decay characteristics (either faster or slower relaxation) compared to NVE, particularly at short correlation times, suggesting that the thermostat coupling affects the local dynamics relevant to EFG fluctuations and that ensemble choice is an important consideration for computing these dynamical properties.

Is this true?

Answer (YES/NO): NO